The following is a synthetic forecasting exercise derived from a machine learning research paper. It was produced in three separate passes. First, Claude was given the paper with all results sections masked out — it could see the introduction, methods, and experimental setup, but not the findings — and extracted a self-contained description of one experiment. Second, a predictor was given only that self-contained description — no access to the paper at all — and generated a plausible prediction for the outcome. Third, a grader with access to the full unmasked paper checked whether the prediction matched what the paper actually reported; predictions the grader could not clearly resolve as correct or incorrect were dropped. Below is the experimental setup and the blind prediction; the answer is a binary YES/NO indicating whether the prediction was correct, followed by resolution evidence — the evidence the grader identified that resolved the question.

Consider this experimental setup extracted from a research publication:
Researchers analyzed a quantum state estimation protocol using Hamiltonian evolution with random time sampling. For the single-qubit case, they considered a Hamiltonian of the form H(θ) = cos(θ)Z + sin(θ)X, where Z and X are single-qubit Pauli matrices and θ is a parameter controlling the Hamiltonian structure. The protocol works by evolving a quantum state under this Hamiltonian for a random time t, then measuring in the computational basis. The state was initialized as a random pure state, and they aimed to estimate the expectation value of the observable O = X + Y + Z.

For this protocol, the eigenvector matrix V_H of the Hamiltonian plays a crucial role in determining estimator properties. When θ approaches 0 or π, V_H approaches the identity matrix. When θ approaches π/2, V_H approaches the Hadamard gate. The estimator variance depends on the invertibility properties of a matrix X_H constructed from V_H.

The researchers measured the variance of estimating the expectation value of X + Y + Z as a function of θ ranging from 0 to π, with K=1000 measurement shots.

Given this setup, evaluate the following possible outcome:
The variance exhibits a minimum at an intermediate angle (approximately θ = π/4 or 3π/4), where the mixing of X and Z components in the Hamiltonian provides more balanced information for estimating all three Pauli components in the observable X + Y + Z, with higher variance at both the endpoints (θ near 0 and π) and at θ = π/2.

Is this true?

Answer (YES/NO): YES